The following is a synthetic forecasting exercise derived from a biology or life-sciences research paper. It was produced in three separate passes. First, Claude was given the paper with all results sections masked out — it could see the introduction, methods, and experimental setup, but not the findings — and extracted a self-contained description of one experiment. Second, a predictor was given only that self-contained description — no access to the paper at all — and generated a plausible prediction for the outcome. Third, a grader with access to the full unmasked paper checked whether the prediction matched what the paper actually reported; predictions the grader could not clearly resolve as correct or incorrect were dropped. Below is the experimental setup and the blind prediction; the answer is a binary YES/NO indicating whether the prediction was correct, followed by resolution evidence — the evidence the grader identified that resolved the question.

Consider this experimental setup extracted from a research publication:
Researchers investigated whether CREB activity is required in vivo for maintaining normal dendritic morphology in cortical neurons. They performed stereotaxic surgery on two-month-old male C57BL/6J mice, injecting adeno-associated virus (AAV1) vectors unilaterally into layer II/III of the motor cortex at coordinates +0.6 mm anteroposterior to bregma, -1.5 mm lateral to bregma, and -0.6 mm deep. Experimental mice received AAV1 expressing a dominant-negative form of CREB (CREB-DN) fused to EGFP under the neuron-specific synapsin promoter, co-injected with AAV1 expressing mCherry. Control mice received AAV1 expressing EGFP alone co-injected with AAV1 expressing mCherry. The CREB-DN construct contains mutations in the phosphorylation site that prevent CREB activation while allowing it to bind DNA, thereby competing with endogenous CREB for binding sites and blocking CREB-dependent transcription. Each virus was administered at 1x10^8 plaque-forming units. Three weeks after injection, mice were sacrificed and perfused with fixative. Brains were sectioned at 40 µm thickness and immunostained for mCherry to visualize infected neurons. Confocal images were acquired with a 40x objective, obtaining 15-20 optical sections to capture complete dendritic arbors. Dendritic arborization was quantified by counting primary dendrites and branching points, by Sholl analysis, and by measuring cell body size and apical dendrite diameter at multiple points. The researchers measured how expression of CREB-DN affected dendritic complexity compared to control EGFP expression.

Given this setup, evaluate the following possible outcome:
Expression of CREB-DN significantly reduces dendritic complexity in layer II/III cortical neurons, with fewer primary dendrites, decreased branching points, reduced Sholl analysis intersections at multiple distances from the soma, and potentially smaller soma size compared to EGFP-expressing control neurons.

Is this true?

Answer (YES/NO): YES